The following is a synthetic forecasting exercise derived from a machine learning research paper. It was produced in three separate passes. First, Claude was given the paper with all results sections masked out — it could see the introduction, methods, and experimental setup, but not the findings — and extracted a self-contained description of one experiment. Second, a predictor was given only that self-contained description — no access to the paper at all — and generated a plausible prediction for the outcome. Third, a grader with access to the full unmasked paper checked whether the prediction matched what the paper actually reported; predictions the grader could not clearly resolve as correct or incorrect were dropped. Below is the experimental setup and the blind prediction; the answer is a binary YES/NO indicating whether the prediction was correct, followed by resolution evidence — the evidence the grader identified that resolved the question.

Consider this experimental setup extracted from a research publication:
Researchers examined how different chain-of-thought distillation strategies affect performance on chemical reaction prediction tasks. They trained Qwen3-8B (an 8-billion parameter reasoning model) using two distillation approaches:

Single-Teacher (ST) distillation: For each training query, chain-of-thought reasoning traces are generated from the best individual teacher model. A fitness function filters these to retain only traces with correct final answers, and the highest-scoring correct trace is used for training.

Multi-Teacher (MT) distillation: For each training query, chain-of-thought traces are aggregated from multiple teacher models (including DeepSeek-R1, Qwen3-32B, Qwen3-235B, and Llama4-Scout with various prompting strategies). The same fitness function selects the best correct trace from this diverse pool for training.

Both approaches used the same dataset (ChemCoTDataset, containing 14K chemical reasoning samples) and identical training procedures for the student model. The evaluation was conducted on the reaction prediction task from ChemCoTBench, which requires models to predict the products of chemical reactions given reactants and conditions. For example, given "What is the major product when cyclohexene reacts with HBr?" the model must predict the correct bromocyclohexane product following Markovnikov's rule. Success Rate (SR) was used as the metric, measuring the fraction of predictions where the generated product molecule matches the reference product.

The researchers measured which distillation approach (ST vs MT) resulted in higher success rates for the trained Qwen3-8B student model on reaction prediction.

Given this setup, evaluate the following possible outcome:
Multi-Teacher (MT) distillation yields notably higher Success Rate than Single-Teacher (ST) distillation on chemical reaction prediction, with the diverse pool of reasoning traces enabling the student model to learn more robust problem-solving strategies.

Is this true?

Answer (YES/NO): YES